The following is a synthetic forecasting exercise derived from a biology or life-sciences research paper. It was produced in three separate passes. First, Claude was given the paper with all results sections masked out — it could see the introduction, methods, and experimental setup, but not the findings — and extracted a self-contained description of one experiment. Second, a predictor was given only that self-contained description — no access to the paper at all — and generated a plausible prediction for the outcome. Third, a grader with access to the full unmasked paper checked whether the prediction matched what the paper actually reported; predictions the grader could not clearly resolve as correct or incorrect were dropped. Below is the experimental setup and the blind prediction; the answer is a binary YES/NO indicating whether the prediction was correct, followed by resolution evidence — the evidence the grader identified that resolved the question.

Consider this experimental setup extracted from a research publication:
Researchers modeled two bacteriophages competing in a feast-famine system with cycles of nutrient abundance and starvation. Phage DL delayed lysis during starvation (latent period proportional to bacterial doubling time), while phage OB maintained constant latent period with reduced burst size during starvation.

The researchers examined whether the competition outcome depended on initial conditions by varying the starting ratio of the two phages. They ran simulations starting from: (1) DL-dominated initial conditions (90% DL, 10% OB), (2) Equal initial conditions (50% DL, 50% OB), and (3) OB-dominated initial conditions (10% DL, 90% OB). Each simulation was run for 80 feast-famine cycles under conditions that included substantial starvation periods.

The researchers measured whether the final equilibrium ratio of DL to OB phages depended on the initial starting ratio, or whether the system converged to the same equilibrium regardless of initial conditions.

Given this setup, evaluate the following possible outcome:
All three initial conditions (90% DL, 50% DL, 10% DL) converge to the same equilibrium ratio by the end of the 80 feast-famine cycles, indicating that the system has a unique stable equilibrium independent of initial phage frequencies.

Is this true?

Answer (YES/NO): NO